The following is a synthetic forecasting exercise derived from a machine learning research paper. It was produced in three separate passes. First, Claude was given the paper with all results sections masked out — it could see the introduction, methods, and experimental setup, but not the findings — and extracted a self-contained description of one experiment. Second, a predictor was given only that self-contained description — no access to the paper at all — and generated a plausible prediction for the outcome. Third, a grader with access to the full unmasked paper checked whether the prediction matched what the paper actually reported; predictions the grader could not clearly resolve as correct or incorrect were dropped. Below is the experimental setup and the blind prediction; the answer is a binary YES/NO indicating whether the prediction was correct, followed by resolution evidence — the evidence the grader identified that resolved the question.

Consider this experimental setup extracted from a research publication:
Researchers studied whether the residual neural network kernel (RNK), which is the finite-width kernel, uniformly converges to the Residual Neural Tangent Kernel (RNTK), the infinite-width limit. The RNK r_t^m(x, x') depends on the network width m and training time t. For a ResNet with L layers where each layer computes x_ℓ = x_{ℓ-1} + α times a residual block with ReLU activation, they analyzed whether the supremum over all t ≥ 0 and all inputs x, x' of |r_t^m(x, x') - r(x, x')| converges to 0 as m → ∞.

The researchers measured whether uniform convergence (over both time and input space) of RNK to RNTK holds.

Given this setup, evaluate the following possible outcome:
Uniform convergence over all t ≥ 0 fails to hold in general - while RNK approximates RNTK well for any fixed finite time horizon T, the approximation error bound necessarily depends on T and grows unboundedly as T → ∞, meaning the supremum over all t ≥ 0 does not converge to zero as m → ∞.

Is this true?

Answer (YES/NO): NO